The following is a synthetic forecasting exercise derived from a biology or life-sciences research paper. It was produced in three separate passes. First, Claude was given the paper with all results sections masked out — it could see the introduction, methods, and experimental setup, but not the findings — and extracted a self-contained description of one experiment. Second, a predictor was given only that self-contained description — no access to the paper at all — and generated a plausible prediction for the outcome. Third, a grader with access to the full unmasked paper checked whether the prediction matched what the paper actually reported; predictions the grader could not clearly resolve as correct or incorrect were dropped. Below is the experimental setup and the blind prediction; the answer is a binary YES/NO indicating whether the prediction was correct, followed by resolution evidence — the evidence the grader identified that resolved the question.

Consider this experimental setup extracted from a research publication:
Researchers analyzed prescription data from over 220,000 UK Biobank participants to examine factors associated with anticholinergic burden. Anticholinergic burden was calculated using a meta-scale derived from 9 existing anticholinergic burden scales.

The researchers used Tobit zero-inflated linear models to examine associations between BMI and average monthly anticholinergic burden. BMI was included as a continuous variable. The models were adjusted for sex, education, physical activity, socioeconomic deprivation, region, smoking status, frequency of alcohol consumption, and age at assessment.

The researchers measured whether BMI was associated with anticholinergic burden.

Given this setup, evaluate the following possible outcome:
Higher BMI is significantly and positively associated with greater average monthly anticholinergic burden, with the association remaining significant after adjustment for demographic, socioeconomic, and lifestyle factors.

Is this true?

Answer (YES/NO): YES